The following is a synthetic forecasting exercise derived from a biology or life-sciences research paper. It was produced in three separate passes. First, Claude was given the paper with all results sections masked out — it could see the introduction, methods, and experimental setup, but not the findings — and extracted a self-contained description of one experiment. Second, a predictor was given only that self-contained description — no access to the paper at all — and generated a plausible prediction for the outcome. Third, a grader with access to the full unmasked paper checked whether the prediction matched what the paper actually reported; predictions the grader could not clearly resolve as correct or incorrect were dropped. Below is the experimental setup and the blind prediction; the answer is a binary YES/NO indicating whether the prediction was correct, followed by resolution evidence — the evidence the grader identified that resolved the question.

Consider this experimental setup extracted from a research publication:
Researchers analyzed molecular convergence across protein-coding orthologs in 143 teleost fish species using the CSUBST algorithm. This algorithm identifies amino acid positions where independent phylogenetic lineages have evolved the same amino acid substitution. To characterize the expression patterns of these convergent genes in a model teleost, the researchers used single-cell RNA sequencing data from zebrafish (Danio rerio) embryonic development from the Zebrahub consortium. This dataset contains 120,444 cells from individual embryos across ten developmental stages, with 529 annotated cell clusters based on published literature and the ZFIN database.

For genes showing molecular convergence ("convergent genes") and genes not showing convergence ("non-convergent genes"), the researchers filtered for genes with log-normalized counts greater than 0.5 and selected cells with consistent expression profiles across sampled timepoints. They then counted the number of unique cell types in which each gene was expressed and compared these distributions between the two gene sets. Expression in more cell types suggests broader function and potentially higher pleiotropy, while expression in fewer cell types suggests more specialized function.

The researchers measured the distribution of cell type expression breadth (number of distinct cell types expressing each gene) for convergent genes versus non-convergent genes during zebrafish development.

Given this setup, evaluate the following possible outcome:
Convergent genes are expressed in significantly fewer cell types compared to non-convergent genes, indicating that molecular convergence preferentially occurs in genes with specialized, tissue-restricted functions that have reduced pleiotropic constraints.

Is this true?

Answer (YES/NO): NO